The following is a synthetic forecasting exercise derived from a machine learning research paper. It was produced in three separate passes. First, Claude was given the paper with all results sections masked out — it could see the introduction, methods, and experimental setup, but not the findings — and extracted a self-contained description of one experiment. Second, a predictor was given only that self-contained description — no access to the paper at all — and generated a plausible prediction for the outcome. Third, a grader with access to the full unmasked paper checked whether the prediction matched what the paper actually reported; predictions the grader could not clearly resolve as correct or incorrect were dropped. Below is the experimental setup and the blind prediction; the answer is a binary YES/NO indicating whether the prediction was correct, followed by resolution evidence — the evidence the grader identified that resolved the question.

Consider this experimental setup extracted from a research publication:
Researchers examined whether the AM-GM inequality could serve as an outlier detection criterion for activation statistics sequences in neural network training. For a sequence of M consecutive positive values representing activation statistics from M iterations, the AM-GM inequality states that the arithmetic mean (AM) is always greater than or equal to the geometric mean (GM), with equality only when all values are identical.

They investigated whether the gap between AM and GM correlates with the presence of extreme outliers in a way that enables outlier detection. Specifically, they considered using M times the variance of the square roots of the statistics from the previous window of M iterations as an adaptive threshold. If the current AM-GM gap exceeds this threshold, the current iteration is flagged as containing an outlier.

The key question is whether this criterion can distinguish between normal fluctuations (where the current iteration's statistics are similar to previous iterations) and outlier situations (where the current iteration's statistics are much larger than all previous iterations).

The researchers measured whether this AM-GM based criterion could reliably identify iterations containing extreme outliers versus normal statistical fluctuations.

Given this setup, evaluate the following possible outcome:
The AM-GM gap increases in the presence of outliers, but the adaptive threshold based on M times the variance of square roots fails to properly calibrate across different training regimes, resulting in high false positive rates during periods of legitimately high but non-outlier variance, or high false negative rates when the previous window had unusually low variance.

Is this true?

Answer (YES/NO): NO